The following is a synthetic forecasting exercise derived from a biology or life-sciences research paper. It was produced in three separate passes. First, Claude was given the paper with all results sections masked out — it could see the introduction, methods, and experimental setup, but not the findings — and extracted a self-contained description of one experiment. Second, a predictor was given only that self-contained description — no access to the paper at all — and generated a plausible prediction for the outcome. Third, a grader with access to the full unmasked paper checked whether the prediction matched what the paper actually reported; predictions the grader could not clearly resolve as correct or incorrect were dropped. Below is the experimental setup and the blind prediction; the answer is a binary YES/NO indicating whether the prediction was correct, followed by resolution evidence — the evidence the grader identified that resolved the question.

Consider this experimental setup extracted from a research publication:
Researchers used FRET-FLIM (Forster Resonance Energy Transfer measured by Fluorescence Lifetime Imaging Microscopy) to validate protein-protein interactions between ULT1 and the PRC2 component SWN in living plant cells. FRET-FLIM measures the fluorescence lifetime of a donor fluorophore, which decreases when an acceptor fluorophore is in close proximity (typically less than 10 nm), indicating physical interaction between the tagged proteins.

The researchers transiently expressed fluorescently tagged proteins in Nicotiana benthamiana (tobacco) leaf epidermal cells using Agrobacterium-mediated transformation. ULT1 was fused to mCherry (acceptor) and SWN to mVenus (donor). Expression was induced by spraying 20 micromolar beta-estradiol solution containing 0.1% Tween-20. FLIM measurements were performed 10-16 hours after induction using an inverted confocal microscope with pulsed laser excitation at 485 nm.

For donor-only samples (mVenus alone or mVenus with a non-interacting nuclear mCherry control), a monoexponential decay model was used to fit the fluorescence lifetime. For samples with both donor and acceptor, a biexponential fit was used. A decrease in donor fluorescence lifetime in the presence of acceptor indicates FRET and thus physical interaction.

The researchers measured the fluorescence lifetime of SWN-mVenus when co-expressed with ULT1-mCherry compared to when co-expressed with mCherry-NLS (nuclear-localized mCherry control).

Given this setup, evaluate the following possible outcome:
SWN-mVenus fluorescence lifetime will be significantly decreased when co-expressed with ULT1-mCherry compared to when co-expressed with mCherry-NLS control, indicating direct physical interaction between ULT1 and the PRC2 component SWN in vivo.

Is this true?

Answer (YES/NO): YES